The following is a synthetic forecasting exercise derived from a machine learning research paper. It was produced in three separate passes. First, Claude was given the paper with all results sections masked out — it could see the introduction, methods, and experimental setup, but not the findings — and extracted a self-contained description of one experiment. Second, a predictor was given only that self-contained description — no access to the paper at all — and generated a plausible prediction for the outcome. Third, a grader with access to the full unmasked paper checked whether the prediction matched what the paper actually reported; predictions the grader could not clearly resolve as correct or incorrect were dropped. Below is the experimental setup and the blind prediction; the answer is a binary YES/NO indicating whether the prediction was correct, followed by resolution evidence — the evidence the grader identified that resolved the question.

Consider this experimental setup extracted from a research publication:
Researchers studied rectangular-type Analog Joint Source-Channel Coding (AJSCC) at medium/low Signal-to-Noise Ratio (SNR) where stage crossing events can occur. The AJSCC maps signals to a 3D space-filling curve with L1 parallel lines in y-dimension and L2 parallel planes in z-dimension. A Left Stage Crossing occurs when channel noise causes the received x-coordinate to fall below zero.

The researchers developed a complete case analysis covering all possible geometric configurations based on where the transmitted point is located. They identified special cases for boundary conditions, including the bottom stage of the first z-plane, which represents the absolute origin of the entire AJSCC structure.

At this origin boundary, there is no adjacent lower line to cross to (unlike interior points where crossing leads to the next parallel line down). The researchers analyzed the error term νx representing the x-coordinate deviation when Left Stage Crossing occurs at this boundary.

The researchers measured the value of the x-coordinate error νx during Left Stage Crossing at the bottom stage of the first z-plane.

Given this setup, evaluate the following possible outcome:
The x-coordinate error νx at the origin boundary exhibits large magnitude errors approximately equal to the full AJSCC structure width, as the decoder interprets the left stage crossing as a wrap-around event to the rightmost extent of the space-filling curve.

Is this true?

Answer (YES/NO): NO